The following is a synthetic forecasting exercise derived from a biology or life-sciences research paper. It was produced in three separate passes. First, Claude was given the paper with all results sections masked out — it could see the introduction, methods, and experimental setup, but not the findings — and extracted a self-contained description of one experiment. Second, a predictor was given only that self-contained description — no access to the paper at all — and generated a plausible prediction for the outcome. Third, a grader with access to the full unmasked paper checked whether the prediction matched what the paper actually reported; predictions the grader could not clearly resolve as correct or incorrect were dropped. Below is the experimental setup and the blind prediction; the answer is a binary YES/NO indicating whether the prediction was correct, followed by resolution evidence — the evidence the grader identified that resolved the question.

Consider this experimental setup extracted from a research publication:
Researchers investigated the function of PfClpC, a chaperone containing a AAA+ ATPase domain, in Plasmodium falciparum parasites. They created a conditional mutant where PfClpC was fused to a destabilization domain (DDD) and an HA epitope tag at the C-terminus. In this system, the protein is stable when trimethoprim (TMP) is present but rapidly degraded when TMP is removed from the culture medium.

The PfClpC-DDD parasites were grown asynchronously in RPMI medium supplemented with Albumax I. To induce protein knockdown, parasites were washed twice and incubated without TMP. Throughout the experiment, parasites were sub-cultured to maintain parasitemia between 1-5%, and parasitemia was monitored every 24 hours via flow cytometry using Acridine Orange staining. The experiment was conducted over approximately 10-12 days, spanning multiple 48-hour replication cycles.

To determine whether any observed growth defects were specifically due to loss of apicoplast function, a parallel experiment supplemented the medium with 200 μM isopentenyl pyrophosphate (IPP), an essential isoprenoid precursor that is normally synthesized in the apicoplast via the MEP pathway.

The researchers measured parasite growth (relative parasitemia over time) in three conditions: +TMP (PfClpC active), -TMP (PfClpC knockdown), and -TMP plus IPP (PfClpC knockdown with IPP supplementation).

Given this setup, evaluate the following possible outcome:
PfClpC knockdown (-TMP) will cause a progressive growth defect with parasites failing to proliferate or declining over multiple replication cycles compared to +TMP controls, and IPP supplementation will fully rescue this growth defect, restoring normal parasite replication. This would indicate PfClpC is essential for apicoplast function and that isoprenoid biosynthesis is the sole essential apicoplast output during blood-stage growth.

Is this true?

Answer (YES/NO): YES